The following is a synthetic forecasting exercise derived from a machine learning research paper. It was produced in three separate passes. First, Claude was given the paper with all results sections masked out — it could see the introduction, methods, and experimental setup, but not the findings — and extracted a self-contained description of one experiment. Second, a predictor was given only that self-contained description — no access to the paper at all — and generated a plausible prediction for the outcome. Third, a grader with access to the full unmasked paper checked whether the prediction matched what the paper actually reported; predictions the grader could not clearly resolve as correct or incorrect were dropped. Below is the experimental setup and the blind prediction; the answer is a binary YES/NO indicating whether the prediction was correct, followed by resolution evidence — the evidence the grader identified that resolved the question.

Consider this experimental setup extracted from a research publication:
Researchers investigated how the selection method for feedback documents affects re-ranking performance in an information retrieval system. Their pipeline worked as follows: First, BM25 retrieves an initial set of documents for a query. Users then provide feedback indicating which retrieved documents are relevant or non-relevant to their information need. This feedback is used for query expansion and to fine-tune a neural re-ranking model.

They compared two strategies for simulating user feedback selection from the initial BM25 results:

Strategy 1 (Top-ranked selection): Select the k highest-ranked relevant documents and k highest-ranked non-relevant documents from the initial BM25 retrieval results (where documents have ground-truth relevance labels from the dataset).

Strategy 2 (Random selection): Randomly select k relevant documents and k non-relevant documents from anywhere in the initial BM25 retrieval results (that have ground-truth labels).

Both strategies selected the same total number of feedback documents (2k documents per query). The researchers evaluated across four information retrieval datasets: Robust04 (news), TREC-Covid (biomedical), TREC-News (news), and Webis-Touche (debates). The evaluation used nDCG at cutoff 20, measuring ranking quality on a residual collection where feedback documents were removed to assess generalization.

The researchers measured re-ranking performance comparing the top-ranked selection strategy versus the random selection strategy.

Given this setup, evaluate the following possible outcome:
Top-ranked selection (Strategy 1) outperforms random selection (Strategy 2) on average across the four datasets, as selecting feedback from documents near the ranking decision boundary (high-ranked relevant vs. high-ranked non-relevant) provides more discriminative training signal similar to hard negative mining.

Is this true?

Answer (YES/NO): YES